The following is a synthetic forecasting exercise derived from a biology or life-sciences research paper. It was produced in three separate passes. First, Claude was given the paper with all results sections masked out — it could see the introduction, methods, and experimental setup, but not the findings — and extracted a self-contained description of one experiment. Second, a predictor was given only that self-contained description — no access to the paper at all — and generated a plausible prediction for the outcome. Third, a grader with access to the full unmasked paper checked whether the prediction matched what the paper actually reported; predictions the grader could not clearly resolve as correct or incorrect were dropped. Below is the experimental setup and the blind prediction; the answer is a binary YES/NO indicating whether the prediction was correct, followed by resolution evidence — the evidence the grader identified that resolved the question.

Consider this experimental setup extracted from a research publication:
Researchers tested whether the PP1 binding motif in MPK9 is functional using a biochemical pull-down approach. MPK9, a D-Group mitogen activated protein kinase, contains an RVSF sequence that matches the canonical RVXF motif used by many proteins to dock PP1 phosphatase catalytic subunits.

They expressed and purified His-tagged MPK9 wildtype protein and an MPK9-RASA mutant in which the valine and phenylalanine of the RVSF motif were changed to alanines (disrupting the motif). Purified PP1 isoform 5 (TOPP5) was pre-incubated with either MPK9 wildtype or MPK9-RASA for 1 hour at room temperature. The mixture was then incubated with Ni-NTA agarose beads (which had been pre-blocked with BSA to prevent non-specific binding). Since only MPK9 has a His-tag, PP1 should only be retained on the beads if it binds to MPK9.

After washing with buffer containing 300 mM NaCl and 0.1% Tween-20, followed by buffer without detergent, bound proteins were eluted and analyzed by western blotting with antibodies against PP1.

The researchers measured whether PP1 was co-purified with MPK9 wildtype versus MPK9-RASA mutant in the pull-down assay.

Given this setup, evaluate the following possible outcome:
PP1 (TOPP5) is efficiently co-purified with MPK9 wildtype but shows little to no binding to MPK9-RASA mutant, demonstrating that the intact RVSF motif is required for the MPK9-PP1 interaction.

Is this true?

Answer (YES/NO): YES